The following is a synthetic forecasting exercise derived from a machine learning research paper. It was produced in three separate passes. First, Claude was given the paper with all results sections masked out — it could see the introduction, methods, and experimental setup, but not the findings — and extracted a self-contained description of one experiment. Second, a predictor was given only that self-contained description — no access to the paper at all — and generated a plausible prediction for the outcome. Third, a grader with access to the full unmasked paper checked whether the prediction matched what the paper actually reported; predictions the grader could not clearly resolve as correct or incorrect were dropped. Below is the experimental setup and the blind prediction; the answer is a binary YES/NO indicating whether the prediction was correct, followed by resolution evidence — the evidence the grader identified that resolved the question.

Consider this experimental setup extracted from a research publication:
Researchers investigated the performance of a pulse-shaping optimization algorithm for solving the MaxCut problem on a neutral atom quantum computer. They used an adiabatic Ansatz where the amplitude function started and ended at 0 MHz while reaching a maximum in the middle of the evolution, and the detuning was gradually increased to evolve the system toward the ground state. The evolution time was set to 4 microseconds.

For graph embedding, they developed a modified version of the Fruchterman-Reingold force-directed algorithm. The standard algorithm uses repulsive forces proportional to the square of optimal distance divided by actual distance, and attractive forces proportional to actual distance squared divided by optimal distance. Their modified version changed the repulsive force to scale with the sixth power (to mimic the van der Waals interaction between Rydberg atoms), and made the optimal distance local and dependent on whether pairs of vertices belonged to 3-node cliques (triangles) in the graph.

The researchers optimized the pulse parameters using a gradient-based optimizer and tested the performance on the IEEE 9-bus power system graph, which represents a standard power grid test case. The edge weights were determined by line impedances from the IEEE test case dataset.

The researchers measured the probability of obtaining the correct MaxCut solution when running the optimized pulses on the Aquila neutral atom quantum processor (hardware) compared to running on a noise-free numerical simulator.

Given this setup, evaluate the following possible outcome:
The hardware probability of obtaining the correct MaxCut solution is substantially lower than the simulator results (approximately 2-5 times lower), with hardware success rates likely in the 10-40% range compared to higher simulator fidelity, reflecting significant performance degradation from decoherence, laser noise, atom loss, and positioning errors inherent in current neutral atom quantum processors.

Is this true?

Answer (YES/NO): NO